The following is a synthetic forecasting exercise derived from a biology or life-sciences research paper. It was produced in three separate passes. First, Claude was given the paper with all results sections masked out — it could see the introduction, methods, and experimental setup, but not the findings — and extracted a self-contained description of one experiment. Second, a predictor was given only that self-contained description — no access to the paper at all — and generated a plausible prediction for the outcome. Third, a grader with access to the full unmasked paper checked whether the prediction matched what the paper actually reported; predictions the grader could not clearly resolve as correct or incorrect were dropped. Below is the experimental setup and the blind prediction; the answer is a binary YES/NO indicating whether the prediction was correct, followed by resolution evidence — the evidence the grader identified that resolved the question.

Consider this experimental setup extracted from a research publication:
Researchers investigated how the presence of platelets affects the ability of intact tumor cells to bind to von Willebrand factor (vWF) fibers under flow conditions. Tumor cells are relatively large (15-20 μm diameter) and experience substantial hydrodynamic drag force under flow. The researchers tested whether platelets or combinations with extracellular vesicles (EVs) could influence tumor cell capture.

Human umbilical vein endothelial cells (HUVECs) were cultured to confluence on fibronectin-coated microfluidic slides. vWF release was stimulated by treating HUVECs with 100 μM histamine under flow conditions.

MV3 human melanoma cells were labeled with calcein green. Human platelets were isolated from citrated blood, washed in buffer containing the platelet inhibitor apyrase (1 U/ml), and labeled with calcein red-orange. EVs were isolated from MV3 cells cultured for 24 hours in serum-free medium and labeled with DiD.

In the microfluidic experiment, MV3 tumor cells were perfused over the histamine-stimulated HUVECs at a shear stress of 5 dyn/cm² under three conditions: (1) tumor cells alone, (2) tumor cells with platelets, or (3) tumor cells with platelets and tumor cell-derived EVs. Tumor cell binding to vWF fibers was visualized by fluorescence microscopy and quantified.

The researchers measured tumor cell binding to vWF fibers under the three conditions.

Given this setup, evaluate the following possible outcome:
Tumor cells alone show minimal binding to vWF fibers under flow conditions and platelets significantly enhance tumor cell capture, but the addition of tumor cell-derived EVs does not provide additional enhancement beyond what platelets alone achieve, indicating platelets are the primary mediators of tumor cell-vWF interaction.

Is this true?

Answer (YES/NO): NO